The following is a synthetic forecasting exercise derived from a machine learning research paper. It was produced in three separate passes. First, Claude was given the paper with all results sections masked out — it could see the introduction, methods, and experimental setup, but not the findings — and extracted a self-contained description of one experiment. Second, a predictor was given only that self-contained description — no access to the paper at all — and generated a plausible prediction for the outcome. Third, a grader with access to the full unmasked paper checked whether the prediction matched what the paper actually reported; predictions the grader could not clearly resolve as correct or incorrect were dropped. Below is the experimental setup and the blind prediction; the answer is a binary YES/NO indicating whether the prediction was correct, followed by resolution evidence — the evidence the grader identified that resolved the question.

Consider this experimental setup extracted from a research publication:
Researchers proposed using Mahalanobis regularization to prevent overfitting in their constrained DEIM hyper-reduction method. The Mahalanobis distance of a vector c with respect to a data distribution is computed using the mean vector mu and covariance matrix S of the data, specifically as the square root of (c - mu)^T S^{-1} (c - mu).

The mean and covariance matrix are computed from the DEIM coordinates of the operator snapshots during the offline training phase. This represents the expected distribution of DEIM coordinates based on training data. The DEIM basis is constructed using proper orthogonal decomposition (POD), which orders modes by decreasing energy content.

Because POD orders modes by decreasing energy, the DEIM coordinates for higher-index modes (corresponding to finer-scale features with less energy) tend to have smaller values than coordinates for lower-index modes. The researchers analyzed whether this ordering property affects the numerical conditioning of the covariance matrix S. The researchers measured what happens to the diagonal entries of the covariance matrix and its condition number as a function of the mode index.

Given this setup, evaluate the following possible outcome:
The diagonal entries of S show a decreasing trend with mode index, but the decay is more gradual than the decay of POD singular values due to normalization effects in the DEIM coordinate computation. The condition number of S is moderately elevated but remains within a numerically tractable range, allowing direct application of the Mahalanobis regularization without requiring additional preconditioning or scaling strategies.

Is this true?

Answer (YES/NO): NO